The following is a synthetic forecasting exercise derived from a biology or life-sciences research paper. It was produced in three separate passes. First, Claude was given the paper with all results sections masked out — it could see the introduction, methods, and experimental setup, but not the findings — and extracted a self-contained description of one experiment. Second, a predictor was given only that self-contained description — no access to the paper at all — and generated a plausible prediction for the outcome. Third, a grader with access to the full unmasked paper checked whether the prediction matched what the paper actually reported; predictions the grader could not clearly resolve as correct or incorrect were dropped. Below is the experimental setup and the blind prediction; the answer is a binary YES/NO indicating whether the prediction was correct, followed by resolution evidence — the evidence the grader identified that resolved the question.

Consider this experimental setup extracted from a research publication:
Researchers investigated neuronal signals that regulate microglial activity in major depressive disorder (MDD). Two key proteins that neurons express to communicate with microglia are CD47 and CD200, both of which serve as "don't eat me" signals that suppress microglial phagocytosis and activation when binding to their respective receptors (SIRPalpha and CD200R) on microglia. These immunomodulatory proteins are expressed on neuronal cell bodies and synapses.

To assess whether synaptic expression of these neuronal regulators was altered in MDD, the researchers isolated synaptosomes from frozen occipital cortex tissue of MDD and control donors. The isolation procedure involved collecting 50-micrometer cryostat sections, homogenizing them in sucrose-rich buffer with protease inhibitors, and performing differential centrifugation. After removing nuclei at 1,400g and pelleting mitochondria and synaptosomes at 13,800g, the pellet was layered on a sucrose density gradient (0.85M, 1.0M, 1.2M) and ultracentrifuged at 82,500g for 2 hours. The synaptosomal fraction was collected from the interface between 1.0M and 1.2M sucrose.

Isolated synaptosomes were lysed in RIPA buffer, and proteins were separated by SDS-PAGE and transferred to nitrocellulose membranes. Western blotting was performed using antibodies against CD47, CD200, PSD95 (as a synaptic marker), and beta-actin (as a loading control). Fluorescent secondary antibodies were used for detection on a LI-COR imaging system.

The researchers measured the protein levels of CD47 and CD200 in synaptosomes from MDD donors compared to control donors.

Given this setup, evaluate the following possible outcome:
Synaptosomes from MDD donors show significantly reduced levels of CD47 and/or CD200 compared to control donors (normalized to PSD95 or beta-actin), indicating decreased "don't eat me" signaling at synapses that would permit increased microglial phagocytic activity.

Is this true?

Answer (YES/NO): NO